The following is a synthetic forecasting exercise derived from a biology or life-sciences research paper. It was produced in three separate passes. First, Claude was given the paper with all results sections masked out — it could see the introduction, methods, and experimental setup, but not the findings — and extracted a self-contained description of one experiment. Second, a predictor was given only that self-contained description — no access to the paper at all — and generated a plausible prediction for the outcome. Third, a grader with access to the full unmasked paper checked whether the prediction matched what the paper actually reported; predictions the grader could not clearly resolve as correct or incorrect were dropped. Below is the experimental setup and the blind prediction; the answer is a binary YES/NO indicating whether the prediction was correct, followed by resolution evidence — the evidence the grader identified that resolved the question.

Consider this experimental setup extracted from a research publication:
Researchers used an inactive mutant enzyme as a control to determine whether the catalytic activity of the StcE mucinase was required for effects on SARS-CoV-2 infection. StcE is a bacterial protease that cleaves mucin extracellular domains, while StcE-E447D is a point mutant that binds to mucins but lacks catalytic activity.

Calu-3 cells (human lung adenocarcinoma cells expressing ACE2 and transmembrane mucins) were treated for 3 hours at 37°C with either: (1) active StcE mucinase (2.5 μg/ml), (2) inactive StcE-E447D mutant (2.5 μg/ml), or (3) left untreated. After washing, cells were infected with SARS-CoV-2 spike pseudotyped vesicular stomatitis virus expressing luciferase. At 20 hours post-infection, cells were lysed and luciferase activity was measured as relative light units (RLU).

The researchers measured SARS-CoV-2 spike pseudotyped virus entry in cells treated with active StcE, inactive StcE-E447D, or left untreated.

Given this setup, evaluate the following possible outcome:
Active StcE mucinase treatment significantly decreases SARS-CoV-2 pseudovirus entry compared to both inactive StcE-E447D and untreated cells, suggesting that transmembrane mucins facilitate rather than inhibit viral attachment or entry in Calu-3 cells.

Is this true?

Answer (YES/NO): NO